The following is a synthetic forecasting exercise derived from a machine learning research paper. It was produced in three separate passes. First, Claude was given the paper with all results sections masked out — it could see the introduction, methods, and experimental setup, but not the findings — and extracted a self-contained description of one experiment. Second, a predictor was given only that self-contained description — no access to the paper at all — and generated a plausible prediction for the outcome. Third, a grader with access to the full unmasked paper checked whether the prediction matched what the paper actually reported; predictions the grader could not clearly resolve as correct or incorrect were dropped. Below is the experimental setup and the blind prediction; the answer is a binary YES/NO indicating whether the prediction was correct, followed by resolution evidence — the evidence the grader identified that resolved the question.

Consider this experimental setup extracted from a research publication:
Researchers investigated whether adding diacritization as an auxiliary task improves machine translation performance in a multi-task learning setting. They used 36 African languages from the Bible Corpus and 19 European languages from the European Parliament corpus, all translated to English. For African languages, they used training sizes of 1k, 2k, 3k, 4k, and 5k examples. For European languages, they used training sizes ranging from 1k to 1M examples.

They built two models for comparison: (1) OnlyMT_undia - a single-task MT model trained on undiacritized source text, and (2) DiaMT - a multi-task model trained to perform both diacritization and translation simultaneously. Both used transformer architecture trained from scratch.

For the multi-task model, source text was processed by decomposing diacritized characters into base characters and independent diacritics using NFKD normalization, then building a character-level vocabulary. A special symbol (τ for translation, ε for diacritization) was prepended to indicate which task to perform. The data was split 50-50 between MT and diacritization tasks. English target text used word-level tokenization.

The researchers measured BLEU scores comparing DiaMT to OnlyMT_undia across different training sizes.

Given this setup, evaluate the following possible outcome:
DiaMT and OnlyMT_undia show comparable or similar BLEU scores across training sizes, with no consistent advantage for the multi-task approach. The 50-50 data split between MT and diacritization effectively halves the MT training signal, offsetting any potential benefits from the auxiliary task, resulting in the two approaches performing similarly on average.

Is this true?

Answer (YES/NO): NO